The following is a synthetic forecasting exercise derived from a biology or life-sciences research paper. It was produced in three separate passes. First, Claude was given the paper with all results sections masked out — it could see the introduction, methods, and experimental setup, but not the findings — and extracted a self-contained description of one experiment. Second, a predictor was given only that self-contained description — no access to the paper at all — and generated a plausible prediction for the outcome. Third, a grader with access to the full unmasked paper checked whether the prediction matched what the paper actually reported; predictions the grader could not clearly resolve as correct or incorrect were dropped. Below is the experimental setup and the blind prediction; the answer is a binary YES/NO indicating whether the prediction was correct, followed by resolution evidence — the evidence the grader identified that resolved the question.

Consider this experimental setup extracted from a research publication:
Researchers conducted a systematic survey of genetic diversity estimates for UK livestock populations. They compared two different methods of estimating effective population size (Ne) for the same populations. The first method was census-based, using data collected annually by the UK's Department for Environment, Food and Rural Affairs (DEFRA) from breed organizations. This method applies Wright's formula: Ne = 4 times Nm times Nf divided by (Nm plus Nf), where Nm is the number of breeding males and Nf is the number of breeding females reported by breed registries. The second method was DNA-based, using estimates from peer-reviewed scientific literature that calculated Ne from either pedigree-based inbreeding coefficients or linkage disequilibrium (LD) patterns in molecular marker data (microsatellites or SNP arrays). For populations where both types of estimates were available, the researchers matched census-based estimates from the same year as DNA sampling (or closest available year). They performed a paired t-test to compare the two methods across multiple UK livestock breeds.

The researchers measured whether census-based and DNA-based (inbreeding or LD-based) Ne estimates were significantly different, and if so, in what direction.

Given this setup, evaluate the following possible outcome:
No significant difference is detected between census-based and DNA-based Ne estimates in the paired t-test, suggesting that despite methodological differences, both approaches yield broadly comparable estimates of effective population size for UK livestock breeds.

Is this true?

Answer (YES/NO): NO